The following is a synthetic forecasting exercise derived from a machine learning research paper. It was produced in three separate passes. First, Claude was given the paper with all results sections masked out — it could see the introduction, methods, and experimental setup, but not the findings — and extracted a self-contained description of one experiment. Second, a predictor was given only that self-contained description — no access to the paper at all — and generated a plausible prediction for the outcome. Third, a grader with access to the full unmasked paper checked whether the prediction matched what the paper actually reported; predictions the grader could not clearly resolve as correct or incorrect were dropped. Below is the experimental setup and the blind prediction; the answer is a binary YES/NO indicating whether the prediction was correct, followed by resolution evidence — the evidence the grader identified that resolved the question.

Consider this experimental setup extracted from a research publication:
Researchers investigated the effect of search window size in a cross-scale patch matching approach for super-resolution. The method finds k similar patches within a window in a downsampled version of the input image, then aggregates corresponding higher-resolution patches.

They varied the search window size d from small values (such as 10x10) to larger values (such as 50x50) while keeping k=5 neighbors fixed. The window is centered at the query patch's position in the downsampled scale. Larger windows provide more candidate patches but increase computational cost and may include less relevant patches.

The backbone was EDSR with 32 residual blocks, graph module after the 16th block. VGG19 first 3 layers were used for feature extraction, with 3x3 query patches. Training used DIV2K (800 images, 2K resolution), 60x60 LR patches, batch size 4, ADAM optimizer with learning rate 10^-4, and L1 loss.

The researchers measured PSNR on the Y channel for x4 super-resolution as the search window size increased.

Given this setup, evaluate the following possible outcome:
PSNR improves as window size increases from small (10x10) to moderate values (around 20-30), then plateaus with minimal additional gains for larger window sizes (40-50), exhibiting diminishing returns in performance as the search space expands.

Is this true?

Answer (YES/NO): YES